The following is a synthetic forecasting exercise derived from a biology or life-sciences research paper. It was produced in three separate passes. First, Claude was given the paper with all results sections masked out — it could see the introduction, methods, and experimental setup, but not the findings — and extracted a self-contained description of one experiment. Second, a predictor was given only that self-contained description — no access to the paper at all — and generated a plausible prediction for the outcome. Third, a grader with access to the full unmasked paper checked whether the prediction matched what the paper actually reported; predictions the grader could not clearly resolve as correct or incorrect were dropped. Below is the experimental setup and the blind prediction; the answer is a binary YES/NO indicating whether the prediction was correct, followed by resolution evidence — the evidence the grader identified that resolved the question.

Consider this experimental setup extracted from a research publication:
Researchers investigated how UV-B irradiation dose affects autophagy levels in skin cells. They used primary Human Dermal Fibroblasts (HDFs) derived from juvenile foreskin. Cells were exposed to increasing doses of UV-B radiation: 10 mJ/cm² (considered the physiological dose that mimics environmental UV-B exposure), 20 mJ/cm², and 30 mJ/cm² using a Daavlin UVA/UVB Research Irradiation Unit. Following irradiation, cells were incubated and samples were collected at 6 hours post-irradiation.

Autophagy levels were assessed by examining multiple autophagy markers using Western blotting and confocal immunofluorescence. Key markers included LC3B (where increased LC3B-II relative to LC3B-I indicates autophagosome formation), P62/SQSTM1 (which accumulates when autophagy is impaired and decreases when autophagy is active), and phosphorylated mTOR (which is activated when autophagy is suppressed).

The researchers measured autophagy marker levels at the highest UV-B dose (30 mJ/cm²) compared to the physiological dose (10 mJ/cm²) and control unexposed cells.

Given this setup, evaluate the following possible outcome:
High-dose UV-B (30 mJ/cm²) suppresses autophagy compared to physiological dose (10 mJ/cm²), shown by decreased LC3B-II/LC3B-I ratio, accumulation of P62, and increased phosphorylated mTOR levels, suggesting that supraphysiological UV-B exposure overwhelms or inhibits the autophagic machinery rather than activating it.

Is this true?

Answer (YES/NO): NO